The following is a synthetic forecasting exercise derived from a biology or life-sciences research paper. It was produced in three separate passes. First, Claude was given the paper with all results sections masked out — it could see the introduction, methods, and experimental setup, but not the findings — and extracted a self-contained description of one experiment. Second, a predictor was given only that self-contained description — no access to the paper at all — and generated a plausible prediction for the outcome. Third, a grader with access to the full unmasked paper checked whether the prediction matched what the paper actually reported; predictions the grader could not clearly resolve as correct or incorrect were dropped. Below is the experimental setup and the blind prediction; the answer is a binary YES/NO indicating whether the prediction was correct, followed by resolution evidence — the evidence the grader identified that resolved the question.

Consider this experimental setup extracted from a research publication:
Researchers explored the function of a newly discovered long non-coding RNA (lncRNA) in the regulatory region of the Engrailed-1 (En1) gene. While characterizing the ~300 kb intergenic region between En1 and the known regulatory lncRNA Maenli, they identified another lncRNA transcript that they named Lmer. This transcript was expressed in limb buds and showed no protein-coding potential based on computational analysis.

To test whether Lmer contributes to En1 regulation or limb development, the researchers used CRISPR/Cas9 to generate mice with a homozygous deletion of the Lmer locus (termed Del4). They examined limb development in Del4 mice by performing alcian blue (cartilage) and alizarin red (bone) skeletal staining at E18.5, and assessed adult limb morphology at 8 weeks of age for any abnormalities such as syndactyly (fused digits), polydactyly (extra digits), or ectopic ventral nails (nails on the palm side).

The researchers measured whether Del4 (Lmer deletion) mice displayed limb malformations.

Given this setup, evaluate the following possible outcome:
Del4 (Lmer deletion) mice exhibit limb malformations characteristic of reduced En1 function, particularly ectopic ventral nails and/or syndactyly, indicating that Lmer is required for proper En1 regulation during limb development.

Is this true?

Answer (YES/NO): NO